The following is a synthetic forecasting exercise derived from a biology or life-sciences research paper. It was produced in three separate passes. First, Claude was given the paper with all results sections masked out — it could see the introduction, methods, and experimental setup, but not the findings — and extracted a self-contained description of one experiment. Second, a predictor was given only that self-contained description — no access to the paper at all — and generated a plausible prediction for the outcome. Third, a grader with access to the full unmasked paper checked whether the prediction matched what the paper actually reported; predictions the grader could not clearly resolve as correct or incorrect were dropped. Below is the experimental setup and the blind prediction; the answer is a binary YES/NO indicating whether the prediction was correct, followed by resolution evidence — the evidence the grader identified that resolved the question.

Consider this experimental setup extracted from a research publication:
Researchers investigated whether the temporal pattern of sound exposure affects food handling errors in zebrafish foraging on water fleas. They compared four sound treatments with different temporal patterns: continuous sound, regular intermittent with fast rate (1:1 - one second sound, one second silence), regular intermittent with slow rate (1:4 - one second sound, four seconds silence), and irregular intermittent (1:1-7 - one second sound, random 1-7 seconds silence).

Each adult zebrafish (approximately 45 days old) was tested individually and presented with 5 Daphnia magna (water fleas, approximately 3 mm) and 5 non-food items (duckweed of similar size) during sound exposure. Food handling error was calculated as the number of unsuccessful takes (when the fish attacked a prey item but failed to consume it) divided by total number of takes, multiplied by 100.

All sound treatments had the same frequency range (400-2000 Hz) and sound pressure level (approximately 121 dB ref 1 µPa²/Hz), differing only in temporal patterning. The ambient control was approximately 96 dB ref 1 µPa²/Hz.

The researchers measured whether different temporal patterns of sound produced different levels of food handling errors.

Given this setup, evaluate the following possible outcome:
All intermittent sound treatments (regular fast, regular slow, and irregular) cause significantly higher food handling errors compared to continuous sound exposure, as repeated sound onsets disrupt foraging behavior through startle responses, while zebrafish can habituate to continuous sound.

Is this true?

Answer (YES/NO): NO